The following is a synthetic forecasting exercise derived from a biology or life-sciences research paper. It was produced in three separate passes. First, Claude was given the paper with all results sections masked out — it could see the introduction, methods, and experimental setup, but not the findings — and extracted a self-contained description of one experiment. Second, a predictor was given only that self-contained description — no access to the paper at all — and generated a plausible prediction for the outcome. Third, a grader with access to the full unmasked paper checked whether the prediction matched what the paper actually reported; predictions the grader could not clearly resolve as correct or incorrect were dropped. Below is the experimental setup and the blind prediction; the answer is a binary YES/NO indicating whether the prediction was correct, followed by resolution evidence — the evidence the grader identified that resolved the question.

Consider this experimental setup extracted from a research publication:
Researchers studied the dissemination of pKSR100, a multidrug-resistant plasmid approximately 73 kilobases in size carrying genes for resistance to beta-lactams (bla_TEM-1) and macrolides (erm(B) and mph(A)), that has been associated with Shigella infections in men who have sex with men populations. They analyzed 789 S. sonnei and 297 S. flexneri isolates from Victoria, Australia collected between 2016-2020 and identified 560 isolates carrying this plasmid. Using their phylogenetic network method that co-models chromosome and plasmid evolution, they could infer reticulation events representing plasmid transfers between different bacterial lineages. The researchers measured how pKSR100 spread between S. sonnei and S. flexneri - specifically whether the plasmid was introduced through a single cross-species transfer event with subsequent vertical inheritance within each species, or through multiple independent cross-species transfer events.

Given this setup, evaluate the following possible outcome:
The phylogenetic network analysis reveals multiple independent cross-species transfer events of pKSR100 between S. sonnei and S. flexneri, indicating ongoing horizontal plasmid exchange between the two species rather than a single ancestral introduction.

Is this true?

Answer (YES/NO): YES